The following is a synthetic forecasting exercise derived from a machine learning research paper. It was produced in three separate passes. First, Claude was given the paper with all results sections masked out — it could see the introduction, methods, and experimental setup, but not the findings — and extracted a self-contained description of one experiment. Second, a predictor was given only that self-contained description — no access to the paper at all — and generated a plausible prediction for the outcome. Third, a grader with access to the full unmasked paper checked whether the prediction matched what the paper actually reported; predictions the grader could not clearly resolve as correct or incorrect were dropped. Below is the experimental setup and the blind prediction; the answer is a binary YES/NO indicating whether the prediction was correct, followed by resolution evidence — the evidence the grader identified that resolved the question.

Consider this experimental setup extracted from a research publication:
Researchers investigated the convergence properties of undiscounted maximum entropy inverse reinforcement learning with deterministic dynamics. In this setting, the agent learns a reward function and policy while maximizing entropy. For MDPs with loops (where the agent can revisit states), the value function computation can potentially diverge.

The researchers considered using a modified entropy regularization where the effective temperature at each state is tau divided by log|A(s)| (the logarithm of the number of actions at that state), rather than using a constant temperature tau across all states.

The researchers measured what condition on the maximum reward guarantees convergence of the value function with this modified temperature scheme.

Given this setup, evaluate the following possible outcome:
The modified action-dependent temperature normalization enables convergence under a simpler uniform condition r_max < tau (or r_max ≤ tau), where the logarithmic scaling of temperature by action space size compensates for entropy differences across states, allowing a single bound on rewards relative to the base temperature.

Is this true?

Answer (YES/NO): NO